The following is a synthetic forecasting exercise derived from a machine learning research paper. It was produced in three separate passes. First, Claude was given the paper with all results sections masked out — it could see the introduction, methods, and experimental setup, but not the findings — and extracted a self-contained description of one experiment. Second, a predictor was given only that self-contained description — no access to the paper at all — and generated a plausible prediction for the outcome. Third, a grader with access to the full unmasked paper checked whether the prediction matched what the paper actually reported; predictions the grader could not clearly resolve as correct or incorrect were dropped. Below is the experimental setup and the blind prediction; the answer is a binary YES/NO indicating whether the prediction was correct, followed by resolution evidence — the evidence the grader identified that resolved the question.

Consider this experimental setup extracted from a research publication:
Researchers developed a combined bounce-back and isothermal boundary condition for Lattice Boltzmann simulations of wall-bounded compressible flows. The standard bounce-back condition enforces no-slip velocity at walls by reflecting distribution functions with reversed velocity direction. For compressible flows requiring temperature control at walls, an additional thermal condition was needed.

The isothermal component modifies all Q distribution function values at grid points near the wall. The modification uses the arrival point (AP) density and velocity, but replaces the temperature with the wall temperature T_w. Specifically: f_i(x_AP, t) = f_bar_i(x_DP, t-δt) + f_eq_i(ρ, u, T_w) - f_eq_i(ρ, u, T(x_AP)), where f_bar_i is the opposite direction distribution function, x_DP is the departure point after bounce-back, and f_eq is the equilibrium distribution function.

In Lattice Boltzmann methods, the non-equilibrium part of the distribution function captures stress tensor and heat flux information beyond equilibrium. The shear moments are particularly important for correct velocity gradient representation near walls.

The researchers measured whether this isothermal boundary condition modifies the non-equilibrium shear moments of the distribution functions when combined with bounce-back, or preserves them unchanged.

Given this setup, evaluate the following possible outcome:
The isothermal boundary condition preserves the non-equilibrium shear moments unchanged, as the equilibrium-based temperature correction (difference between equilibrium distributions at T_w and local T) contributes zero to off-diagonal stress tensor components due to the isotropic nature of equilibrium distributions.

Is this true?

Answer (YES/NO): YES